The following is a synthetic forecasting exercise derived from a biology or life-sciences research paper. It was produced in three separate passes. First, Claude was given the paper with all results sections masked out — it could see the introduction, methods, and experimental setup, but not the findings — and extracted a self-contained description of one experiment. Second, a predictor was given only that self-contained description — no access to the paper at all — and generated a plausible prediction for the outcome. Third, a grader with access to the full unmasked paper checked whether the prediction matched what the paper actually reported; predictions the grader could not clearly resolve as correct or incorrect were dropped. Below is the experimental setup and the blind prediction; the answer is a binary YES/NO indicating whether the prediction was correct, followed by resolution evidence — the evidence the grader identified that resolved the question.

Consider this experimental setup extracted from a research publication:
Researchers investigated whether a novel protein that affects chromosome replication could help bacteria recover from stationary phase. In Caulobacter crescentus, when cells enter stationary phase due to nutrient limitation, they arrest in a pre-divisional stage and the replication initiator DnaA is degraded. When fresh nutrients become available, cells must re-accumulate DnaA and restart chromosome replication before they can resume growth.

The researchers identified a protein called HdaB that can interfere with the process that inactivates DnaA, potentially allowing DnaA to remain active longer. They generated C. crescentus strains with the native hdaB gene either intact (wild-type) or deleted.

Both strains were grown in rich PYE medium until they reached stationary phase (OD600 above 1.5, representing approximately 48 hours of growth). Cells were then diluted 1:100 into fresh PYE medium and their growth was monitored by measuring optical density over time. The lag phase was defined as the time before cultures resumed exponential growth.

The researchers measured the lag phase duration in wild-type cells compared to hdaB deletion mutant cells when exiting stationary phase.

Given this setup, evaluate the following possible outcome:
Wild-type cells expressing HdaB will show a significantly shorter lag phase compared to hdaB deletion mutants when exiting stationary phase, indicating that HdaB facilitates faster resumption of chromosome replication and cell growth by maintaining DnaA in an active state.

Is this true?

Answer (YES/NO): YES